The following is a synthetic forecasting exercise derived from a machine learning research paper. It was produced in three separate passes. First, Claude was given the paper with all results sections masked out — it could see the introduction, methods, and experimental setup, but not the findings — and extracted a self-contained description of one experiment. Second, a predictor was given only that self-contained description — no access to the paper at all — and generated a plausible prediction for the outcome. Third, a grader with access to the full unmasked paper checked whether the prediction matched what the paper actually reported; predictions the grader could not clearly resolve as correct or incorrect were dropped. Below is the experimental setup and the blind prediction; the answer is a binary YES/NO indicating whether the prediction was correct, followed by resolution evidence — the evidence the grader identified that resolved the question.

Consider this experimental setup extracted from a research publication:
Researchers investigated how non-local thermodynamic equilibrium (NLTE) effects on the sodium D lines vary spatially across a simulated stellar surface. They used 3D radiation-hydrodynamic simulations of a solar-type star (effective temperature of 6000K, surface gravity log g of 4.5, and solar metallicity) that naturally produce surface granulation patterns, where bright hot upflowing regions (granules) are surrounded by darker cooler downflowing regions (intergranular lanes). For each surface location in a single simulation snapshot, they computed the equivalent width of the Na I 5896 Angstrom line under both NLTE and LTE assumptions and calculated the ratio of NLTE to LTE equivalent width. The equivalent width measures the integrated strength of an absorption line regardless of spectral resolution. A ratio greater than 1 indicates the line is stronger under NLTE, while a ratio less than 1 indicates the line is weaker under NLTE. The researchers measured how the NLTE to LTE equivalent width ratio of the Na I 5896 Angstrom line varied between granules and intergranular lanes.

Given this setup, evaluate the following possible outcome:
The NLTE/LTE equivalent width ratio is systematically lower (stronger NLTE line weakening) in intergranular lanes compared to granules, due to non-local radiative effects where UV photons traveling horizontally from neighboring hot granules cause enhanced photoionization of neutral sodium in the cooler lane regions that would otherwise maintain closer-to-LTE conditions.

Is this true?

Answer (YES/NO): NO